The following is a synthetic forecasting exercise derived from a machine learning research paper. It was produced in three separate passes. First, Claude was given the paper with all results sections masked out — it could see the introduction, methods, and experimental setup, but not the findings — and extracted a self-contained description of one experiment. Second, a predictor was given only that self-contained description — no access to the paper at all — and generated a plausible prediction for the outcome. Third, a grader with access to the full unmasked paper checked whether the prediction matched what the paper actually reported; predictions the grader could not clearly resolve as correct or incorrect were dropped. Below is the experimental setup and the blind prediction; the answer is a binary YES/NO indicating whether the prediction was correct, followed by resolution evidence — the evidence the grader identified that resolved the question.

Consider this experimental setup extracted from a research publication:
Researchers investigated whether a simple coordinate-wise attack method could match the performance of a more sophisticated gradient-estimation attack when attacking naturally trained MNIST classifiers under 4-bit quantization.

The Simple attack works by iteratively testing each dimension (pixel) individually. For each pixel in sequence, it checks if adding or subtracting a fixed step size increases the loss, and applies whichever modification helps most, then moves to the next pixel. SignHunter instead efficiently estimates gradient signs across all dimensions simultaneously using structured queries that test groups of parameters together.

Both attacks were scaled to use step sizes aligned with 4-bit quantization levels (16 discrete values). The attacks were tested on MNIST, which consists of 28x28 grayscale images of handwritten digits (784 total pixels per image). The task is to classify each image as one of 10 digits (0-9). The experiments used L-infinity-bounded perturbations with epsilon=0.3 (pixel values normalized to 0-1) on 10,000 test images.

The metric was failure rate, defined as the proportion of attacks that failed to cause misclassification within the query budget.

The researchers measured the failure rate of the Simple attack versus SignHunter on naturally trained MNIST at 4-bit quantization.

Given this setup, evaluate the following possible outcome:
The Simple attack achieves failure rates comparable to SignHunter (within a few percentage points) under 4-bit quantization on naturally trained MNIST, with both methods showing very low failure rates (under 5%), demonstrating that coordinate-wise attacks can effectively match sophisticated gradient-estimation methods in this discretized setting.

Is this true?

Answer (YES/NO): NO